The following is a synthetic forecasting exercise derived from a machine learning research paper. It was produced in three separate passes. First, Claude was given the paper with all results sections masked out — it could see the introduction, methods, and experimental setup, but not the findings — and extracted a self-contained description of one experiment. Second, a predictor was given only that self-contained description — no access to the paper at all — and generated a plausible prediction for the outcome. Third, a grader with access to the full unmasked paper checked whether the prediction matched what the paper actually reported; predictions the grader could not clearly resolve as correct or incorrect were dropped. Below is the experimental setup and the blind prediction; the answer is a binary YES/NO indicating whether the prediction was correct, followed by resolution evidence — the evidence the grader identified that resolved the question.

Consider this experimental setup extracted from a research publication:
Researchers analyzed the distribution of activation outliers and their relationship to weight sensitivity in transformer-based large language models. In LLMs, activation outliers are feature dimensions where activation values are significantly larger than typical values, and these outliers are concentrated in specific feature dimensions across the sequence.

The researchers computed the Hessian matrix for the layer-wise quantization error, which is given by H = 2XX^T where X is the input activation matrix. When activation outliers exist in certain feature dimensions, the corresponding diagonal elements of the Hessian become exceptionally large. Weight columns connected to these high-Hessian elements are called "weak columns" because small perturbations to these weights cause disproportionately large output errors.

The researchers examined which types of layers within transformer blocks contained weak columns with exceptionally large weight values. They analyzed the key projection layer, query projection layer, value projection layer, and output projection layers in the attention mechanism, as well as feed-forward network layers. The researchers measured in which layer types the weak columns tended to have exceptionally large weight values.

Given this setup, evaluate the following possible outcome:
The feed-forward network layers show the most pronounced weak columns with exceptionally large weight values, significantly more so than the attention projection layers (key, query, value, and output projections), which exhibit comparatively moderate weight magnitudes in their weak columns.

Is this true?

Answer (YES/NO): NO